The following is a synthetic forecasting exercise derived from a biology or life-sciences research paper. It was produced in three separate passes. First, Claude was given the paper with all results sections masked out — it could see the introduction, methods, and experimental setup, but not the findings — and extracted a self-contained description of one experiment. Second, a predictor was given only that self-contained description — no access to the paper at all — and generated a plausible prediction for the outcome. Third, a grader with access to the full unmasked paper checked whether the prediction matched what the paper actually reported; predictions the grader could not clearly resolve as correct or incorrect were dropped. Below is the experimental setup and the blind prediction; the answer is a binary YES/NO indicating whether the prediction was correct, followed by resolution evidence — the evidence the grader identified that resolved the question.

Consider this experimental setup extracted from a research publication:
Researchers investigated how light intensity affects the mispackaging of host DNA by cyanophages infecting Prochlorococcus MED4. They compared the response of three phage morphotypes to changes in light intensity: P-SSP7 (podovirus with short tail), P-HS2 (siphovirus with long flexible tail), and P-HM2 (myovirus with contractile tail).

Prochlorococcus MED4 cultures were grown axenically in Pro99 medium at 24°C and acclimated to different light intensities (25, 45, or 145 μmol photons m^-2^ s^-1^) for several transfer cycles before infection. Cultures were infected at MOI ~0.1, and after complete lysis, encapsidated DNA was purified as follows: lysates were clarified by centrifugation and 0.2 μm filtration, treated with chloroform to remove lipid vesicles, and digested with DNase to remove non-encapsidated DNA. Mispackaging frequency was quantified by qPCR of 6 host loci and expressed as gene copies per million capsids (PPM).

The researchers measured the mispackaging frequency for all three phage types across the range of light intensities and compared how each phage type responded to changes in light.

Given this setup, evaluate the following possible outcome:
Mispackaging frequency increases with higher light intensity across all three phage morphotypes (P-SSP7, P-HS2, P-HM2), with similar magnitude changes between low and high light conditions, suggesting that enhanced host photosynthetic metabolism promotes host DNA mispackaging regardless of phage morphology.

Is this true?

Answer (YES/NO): NO